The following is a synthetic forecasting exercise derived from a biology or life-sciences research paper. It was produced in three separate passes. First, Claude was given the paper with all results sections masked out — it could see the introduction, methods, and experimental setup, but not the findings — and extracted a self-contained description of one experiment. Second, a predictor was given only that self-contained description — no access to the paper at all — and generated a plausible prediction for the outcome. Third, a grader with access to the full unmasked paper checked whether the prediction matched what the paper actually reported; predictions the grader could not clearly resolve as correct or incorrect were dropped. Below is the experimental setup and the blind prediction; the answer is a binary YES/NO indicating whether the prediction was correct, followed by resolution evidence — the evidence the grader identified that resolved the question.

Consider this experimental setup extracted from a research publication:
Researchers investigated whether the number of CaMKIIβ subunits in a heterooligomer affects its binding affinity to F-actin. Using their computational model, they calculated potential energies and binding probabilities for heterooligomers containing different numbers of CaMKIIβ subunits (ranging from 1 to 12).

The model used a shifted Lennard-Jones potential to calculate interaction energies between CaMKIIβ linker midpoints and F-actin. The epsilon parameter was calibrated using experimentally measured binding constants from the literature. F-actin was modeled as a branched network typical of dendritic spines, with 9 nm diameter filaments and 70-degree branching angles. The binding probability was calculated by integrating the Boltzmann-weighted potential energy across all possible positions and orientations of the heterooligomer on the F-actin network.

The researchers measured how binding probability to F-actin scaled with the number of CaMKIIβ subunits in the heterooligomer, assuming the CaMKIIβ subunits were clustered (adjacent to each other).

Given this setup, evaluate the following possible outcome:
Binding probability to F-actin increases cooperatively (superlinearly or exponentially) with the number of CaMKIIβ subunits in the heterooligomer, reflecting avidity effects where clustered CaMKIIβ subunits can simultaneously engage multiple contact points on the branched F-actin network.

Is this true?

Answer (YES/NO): YES